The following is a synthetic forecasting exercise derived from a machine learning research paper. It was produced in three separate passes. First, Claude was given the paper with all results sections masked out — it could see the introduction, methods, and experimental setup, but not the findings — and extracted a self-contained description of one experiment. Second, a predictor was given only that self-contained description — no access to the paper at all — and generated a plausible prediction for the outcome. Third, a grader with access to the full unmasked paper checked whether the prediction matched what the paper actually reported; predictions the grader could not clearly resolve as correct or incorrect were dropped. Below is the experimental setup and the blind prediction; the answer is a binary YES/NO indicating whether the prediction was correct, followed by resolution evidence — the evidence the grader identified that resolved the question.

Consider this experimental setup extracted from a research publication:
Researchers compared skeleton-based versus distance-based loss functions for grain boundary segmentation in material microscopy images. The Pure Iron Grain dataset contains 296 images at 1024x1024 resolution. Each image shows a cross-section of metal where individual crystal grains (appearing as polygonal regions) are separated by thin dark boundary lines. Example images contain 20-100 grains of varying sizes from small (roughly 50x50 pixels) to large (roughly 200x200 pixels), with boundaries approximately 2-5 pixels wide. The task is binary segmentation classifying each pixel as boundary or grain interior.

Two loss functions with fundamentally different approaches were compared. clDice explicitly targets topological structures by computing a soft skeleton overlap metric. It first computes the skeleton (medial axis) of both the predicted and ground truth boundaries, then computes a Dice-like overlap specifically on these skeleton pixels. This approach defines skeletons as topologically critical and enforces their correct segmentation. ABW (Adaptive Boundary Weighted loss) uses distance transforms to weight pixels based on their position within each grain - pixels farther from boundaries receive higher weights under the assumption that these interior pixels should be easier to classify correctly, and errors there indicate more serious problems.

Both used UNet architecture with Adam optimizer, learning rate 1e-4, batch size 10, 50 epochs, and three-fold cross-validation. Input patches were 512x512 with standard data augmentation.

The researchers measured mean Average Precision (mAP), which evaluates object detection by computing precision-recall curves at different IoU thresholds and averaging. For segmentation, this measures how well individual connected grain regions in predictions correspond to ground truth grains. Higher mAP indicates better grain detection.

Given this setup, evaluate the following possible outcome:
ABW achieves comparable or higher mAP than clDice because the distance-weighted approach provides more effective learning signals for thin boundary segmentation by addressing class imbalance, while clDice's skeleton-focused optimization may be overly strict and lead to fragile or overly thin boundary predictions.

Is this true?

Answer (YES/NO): NO